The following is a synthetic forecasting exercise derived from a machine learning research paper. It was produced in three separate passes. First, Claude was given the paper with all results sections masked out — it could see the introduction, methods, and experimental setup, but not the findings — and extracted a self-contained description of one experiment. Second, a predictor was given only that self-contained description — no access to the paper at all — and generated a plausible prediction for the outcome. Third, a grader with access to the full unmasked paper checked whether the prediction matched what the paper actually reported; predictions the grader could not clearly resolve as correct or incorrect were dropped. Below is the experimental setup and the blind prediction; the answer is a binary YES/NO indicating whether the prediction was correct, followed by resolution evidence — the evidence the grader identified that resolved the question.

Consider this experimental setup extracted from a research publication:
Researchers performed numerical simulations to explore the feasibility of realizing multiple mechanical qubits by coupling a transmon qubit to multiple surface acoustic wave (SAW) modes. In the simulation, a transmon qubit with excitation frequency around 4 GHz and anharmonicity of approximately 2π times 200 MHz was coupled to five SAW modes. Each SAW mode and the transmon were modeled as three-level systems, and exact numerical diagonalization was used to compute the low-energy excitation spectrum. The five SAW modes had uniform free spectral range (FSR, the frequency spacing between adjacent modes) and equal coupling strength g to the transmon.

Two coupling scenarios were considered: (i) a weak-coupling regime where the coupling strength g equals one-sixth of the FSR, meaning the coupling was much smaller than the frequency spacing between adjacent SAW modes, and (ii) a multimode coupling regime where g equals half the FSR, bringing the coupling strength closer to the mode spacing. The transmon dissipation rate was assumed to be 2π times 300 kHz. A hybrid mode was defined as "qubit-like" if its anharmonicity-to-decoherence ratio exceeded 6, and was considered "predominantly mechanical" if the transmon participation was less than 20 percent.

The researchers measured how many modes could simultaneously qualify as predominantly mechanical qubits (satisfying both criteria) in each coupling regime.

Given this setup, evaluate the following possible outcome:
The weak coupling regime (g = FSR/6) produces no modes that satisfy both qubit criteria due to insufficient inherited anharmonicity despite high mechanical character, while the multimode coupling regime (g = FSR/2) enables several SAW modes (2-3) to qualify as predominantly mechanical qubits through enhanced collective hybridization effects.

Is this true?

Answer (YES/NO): NO